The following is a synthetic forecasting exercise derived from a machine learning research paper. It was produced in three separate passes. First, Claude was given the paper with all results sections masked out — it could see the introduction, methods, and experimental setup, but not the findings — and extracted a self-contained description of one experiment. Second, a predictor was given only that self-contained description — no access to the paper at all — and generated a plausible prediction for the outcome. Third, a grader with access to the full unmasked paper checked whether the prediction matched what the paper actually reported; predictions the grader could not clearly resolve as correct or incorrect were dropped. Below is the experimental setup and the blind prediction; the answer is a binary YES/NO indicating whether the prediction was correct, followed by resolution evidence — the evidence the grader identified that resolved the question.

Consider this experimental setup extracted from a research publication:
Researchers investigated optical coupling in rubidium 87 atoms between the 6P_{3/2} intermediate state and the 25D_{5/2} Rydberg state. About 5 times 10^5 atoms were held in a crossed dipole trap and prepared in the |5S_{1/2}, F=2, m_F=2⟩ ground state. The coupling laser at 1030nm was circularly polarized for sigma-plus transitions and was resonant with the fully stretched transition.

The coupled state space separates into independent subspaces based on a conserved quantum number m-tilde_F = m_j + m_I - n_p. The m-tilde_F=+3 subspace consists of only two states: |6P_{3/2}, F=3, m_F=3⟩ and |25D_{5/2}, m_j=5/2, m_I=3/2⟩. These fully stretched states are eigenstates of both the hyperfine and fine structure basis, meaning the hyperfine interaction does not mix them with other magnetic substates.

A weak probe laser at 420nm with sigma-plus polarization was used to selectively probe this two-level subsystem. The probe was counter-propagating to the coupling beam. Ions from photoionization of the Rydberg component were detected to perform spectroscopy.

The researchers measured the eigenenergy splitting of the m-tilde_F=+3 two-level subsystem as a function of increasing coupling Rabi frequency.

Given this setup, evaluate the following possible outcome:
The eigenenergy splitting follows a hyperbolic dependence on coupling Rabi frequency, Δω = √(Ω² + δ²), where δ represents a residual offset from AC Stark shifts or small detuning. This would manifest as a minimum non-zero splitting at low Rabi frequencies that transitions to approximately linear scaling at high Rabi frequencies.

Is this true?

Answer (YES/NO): NO